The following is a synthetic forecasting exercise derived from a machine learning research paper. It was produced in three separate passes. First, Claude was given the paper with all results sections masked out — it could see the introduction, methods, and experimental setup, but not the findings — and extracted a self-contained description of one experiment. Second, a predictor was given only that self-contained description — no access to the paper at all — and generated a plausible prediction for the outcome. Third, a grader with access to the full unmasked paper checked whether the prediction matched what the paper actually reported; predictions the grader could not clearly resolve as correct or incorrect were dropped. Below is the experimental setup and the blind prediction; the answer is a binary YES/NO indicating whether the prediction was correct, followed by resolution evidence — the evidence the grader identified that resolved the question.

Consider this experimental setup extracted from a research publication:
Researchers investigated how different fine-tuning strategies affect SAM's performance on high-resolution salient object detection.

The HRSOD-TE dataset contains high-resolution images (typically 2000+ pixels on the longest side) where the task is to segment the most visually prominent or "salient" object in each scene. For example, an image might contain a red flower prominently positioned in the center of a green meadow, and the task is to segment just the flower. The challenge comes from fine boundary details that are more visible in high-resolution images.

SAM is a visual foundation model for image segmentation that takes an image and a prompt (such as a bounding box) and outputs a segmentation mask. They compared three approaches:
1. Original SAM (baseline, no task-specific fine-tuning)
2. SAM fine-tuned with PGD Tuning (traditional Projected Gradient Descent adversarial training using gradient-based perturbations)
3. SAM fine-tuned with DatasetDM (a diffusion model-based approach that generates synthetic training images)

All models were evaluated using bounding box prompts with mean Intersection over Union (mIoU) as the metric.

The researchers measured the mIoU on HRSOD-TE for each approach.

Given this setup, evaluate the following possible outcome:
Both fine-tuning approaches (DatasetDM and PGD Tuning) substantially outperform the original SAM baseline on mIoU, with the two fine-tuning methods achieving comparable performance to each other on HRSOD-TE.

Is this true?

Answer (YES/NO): NO